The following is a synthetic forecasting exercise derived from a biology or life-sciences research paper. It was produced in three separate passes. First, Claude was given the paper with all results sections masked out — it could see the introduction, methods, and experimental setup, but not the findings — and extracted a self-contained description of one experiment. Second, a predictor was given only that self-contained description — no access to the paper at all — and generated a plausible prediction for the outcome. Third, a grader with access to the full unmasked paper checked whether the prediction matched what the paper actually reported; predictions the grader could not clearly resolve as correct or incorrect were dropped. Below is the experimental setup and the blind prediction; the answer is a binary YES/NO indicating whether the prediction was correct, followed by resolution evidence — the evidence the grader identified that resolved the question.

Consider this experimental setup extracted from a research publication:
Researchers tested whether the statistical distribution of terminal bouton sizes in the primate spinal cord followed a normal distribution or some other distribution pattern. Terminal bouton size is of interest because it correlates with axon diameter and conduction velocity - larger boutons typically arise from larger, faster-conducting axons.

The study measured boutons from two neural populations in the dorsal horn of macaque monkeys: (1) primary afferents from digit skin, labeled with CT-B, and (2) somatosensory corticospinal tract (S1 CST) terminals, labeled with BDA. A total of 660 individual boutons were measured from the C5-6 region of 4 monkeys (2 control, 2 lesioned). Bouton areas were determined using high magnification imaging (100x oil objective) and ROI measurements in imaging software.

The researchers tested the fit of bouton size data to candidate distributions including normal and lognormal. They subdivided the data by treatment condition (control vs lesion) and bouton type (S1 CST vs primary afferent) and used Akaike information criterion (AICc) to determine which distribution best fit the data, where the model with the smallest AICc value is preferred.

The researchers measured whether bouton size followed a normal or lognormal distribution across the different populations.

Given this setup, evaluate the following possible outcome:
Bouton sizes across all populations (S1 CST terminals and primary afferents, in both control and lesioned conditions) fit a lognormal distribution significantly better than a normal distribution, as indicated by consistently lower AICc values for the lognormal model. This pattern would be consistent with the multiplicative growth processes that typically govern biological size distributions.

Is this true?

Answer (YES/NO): YES